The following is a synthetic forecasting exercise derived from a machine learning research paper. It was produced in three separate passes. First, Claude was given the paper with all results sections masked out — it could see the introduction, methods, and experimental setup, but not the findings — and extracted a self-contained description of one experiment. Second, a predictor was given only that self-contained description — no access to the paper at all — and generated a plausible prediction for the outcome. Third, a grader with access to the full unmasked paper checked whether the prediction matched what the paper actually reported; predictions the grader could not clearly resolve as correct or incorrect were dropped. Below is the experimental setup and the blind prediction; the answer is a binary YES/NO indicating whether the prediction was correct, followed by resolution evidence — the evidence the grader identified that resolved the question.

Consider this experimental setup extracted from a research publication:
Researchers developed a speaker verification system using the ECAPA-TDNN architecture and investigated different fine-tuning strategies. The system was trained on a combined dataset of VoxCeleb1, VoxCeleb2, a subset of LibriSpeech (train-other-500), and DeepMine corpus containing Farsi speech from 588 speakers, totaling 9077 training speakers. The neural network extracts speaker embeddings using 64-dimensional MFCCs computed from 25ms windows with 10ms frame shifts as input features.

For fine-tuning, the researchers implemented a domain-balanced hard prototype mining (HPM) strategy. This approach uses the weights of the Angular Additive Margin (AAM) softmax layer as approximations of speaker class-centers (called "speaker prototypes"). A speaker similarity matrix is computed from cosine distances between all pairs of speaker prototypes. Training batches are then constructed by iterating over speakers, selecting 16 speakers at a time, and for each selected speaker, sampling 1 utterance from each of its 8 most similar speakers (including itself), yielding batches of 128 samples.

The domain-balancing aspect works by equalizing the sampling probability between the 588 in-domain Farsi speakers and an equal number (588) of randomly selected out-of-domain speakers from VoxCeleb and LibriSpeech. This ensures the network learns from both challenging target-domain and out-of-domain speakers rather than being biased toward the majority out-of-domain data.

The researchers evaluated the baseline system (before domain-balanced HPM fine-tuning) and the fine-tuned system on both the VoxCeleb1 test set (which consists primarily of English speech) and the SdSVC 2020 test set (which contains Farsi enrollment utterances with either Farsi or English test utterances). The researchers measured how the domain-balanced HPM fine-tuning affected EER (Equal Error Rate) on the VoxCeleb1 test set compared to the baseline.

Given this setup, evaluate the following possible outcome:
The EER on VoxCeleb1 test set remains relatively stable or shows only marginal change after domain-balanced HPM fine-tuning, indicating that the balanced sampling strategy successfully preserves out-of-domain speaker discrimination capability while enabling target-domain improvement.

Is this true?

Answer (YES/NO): YES